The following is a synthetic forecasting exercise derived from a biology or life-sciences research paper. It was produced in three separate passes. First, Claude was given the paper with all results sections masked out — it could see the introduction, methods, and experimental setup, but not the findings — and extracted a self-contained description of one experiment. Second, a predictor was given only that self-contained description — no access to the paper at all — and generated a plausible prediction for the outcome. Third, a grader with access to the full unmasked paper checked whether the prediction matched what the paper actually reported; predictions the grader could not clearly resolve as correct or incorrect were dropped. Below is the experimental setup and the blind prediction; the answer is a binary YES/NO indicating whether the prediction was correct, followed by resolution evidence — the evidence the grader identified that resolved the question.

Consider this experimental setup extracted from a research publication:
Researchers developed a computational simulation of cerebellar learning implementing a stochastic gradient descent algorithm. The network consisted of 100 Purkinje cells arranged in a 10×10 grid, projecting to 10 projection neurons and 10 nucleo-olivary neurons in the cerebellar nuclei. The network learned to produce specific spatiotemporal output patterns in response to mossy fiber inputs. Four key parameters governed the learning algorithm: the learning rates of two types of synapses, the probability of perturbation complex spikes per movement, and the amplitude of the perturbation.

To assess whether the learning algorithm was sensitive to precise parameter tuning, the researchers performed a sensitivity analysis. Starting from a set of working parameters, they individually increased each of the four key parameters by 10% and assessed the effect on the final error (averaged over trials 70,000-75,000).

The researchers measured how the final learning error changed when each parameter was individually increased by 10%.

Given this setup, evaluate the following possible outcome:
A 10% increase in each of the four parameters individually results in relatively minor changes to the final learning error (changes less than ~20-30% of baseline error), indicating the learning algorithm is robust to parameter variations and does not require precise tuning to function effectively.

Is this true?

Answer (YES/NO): YES